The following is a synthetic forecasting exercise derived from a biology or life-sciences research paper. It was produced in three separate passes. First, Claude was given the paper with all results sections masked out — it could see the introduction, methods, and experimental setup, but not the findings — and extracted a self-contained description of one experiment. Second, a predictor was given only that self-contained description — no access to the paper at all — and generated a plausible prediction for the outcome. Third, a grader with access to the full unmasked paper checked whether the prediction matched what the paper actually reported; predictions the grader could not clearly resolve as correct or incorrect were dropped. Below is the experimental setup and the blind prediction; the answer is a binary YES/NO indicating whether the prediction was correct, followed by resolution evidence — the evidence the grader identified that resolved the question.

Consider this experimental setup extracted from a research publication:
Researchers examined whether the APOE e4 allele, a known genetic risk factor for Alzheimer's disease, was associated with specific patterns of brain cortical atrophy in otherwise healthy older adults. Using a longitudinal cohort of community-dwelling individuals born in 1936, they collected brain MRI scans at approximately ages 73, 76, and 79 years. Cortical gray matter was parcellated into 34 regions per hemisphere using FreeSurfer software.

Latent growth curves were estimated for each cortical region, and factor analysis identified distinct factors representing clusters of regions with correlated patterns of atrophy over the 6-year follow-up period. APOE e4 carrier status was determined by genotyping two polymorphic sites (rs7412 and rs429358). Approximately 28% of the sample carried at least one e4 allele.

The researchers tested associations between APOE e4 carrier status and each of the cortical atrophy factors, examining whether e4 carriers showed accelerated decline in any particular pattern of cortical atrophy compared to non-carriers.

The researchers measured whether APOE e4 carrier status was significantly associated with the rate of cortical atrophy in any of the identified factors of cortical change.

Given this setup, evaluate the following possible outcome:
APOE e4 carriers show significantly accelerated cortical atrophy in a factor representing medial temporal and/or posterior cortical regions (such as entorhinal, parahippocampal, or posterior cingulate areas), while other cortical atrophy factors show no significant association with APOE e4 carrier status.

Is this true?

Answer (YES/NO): NO